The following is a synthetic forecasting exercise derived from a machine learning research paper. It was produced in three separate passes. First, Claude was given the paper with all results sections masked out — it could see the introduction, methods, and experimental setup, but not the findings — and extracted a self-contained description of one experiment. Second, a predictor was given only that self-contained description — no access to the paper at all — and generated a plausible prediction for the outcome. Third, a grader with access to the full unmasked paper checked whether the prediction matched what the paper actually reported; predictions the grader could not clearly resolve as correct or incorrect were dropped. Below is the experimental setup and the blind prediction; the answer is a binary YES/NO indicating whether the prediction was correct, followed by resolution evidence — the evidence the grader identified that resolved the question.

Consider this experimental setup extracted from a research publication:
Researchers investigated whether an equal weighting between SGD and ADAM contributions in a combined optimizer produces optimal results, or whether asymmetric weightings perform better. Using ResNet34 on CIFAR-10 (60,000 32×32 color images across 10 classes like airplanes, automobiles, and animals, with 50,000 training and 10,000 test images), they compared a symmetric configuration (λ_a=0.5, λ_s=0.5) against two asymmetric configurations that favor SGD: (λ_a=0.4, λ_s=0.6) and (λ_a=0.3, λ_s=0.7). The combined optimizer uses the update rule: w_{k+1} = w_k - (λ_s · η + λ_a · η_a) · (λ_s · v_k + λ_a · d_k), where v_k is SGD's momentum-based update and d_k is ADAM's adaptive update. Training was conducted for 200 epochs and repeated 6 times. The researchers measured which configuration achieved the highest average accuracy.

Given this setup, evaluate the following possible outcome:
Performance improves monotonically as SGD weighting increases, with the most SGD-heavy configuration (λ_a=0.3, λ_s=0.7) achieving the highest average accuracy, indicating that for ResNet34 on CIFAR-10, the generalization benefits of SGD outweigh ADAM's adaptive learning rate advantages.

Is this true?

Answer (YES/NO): NO